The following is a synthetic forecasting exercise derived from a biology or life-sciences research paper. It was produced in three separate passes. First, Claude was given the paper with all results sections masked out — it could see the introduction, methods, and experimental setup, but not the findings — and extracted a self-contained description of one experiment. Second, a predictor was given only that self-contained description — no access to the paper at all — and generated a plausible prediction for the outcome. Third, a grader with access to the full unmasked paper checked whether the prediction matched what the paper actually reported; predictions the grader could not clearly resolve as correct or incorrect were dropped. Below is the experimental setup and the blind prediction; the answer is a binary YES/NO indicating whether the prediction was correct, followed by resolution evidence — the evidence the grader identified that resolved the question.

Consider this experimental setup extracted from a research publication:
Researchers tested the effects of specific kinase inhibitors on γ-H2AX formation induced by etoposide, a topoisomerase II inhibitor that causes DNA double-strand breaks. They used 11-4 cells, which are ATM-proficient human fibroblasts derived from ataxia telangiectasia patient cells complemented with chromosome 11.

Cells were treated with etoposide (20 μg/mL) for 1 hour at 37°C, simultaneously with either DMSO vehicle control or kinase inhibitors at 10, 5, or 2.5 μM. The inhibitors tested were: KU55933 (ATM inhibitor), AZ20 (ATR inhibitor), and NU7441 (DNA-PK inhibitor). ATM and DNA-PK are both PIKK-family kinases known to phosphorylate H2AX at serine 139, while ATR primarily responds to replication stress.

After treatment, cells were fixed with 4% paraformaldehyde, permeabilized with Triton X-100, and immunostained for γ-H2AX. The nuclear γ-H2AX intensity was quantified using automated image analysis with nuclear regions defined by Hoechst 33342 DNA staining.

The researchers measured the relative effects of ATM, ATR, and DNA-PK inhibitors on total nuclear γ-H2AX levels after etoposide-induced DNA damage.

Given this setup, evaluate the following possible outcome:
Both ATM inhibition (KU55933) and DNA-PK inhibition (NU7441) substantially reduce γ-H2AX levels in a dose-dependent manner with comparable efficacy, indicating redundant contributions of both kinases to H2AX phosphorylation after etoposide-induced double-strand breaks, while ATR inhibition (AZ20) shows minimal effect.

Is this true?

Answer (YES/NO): NO